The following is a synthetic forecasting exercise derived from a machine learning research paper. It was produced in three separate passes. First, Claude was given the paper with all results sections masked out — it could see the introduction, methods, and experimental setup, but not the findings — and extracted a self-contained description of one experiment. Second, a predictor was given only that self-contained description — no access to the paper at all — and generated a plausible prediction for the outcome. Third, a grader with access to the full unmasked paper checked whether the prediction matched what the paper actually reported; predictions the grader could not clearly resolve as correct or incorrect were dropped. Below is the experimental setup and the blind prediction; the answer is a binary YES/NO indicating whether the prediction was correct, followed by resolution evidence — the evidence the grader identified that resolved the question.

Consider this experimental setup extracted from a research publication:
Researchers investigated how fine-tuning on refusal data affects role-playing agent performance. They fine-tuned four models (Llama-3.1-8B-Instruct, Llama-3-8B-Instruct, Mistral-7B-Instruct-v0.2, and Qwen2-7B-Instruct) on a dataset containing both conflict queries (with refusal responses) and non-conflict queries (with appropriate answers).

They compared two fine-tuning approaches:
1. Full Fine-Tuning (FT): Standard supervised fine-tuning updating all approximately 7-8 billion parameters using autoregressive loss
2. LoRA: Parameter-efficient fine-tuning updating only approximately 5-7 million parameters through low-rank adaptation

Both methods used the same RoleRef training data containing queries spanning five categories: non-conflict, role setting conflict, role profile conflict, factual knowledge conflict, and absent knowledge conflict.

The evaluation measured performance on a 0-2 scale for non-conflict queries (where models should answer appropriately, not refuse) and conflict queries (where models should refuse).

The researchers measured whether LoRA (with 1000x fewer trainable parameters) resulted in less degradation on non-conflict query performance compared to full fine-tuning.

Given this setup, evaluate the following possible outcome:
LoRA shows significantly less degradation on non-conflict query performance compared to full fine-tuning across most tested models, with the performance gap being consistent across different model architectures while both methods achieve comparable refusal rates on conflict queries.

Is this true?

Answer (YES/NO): NO